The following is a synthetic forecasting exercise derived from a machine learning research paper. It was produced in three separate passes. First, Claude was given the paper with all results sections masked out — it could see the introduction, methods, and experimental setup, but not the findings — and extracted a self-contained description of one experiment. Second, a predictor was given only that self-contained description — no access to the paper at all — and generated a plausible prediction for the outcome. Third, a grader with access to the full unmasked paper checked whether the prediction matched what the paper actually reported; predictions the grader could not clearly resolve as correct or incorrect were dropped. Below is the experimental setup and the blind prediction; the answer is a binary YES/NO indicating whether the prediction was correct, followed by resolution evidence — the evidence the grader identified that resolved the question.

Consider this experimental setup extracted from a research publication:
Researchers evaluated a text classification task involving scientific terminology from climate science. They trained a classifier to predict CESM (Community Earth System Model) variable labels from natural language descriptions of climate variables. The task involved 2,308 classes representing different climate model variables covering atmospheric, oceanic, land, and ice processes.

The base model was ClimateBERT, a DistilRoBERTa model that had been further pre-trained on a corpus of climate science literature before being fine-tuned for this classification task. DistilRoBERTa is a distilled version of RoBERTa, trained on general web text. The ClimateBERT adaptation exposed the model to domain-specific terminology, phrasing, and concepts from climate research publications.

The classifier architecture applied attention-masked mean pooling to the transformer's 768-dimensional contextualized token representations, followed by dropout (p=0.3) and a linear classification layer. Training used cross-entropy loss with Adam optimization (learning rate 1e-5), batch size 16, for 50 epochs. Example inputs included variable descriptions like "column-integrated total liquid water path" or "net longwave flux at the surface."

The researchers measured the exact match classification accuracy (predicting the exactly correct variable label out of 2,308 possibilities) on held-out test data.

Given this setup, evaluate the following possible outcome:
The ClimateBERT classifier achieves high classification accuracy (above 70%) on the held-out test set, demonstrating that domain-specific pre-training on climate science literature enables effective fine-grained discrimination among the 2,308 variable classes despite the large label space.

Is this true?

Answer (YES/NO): YES